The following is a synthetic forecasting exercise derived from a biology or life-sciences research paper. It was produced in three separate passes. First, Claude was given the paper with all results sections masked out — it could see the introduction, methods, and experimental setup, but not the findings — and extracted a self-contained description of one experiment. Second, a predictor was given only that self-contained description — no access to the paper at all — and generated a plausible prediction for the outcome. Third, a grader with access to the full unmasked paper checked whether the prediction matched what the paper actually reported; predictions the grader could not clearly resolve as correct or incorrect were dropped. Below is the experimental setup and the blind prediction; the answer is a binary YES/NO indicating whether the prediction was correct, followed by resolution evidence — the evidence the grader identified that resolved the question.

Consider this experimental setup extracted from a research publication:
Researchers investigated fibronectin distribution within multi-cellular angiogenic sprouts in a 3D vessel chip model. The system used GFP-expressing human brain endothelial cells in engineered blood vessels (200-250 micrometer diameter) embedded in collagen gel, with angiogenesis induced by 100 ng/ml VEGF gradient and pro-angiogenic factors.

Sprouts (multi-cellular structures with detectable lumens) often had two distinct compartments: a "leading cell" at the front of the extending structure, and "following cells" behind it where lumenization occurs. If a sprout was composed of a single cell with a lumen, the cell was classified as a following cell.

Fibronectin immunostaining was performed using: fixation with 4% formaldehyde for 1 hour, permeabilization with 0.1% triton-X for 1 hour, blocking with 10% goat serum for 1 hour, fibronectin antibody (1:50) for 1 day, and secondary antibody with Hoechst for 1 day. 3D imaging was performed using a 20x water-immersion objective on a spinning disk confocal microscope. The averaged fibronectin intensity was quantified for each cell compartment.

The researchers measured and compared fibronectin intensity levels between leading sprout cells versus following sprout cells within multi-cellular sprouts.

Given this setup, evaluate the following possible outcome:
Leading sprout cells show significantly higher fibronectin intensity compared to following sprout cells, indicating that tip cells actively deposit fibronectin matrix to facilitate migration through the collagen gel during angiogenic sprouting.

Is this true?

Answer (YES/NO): NO